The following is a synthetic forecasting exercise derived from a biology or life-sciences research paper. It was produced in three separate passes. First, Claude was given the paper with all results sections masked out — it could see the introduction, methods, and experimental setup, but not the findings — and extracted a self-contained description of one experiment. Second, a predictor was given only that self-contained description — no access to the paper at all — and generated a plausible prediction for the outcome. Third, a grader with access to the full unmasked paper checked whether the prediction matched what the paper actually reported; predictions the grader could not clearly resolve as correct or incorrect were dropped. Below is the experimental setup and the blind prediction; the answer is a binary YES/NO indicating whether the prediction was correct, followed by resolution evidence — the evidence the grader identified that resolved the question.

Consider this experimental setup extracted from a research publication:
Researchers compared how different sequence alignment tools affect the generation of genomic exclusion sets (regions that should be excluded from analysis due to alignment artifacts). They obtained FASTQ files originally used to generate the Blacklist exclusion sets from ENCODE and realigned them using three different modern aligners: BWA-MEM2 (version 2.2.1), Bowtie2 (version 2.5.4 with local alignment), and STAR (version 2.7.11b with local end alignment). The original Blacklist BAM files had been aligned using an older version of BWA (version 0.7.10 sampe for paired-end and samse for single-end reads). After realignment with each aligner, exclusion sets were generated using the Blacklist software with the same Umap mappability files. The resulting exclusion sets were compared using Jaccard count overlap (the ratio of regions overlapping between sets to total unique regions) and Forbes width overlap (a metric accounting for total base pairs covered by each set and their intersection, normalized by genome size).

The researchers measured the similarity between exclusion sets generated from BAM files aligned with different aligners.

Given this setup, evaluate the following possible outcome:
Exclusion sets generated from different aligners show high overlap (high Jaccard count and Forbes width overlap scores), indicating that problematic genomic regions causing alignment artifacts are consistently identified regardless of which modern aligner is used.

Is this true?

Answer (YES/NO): NO